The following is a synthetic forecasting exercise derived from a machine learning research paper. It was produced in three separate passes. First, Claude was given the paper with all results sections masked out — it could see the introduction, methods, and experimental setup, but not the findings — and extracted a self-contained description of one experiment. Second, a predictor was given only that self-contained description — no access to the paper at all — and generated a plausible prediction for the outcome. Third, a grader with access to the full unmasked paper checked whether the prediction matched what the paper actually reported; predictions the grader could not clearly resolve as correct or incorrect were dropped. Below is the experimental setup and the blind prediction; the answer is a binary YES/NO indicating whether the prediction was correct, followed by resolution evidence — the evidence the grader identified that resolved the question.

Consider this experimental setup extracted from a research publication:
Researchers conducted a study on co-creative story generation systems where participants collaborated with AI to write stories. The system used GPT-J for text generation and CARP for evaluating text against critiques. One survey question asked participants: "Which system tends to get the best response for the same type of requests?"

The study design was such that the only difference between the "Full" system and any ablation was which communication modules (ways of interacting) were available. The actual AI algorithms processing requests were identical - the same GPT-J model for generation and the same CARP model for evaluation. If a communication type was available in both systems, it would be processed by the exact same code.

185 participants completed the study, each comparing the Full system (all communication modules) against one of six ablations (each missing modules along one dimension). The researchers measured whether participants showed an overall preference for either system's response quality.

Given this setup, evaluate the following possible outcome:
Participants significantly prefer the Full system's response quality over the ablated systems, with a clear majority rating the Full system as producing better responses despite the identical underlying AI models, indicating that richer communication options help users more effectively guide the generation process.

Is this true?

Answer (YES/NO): YES